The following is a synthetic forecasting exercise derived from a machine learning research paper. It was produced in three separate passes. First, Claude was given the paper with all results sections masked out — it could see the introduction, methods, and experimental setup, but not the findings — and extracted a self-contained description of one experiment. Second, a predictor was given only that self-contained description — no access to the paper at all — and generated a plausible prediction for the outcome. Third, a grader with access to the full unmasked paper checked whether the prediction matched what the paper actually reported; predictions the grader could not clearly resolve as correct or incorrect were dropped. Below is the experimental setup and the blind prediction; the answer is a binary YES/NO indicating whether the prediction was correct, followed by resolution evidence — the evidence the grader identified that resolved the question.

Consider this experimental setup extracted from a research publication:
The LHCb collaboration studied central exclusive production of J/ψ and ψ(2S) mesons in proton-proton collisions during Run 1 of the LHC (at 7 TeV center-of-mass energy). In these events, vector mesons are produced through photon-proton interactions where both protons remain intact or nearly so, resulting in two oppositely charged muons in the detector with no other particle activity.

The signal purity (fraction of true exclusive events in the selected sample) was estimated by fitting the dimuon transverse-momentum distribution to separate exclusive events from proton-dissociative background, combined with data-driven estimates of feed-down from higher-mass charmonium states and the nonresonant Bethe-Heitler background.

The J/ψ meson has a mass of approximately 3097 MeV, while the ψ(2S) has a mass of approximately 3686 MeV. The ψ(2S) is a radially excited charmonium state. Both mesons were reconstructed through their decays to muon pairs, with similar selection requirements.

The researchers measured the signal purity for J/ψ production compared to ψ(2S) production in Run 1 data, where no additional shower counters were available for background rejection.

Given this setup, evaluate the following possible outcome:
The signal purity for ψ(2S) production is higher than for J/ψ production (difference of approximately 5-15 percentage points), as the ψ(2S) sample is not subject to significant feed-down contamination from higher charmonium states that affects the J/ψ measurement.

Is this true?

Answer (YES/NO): NO